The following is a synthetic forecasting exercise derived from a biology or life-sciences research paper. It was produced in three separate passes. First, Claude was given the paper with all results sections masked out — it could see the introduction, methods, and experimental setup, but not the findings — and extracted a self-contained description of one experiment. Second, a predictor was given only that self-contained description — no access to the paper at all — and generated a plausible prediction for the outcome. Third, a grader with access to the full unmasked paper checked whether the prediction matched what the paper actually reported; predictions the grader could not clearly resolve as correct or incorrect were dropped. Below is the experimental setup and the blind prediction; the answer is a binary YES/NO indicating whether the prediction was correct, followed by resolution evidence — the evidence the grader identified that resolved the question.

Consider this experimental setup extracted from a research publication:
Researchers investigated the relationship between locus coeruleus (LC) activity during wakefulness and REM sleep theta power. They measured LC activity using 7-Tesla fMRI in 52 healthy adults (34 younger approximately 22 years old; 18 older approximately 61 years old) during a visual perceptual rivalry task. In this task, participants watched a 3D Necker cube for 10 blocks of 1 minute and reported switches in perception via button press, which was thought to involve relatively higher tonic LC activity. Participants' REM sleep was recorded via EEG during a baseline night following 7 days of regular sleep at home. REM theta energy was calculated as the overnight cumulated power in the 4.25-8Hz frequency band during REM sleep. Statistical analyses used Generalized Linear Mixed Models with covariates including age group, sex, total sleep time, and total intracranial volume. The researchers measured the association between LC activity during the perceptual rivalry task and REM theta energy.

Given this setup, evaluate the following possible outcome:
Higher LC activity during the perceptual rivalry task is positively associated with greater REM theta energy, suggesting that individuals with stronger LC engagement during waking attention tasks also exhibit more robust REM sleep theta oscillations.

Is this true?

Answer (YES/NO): YES